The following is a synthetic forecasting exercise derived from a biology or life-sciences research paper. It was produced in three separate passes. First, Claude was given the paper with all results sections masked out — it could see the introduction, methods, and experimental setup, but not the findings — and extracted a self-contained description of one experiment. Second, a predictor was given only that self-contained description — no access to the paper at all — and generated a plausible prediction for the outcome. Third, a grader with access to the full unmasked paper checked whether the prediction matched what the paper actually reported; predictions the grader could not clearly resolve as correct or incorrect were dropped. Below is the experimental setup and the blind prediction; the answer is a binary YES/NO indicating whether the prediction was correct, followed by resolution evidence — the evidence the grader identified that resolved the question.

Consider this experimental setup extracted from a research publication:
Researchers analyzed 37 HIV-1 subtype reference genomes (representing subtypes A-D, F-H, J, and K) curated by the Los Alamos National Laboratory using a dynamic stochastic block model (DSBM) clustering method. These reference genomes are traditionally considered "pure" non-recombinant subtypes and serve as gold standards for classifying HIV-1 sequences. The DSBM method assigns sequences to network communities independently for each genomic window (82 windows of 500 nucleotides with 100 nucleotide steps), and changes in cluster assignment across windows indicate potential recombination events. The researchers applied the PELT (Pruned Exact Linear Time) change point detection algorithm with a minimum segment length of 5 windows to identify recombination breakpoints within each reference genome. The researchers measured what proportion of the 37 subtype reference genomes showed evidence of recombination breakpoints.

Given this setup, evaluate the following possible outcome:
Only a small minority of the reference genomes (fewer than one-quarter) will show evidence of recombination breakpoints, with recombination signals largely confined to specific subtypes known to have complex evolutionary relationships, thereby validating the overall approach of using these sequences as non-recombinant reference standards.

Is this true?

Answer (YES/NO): NO